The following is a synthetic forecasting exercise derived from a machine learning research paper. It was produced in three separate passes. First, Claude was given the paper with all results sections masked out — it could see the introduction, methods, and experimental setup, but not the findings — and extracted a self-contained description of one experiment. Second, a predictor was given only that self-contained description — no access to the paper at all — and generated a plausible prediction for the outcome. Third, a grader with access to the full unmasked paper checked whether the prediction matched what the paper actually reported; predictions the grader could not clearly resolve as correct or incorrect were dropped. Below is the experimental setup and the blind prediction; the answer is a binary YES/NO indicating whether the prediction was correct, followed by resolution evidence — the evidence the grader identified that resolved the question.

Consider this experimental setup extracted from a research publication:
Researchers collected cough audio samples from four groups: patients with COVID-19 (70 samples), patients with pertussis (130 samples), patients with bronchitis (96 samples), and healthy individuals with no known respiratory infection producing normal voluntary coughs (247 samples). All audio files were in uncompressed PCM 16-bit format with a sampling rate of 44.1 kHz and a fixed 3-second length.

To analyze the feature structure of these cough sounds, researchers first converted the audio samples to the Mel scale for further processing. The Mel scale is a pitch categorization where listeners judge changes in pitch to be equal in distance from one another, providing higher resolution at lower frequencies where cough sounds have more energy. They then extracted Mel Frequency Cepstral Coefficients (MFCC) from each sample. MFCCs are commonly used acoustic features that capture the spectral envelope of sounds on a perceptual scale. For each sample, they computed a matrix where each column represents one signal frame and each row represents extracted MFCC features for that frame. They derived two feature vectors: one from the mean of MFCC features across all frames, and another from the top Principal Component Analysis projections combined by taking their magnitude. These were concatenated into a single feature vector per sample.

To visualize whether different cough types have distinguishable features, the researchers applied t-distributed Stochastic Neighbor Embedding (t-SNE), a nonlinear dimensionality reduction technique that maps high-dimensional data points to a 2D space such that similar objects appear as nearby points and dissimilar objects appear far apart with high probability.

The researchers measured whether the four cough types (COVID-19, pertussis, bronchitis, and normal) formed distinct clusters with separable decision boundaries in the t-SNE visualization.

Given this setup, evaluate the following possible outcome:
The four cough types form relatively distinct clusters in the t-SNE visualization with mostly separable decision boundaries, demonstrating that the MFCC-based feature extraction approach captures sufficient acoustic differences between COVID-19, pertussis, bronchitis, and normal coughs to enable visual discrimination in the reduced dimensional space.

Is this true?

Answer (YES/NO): YES